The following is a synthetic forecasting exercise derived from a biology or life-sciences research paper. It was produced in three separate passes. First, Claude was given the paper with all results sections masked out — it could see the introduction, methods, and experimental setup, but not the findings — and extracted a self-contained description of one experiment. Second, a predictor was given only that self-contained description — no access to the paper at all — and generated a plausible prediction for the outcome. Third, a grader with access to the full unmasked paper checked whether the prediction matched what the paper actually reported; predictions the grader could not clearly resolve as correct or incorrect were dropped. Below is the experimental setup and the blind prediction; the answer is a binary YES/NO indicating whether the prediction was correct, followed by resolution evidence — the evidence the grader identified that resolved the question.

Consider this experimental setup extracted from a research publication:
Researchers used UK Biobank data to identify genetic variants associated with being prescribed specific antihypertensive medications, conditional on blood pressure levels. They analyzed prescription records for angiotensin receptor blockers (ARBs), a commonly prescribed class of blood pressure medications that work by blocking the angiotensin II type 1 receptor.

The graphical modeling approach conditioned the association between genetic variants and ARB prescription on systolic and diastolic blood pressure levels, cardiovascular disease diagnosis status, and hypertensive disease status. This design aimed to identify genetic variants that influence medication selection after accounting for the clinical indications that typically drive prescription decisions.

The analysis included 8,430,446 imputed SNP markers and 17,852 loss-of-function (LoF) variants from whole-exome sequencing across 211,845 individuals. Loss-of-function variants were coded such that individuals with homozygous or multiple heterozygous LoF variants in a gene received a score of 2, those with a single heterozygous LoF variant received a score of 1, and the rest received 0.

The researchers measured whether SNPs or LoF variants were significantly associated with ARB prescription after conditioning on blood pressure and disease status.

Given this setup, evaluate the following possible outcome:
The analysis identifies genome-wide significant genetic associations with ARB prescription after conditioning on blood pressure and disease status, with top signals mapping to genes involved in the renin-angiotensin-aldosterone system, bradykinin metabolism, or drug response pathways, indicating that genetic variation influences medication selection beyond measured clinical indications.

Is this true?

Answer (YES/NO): NO